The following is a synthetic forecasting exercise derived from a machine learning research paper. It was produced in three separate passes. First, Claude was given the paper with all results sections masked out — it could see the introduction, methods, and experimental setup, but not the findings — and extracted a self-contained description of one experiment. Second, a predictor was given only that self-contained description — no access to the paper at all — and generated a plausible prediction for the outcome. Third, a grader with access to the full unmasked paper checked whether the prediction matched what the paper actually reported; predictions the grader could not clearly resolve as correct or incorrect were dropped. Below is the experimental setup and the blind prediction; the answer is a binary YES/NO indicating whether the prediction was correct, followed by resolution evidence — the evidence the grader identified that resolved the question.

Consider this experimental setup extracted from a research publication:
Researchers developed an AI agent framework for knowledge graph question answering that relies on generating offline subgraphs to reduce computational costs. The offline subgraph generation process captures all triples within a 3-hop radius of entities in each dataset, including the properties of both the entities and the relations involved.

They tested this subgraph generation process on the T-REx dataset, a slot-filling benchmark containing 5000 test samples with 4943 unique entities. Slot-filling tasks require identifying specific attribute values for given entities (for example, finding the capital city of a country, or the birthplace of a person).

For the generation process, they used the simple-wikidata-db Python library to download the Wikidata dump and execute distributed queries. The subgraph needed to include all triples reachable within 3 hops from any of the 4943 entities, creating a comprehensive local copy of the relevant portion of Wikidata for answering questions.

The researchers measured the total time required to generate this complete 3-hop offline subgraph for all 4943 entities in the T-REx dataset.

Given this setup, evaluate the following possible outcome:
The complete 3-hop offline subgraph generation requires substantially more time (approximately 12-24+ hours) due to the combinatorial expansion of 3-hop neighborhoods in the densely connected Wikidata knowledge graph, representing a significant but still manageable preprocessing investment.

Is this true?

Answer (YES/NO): NO